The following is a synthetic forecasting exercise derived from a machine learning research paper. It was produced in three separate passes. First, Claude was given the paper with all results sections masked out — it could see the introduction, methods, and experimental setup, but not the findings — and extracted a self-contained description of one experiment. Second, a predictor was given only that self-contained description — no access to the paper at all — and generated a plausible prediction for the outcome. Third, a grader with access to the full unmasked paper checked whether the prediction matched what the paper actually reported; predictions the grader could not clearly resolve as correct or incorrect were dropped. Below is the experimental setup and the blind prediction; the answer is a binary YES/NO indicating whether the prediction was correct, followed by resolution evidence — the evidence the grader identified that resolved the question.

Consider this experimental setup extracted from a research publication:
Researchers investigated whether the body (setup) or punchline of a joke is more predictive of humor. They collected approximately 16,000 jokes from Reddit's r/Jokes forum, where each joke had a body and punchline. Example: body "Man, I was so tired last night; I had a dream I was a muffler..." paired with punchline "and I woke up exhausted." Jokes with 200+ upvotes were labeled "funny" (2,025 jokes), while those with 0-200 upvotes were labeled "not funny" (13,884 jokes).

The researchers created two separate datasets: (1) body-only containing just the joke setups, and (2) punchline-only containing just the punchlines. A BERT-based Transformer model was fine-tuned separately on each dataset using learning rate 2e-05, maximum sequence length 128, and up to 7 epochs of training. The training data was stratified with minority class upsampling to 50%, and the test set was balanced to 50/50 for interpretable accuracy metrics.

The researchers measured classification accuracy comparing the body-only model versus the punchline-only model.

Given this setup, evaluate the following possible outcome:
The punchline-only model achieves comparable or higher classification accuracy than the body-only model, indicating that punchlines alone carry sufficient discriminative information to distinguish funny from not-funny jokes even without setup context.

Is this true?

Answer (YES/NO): YES